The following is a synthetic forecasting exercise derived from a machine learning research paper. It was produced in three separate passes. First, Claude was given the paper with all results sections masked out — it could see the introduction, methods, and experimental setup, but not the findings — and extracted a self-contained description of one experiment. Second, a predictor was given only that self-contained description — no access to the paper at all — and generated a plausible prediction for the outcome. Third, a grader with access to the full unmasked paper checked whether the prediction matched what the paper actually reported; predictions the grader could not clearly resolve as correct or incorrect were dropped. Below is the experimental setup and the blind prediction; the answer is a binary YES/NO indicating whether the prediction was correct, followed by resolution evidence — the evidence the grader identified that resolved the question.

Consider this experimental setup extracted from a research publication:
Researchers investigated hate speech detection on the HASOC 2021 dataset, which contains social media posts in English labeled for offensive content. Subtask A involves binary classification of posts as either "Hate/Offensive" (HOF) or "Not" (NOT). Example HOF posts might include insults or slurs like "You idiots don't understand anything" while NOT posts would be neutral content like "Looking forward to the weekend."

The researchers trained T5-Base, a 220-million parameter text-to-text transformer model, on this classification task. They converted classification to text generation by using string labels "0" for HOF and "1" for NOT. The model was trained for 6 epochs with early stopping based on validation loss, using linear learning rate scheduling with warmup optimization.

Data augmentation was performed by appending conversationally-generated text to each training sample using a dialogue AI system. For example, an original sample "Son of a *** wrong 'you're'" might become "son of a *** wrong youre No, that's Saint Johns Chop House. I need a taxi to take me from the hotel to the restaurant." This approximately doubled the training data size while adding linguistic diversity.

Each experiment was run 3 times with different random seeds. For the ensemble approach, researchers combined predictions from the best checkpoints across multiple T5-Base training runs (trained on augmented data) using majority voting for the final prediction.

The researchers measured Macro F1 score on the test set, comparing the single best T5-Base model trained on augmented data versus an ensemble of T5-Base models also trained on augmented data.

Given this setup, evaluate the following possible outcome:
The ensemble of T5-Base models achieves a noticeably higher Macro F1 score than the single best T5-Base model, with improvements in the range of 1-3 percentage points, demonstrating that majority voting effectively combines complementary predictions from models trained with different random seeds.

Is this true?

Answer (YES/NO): NO